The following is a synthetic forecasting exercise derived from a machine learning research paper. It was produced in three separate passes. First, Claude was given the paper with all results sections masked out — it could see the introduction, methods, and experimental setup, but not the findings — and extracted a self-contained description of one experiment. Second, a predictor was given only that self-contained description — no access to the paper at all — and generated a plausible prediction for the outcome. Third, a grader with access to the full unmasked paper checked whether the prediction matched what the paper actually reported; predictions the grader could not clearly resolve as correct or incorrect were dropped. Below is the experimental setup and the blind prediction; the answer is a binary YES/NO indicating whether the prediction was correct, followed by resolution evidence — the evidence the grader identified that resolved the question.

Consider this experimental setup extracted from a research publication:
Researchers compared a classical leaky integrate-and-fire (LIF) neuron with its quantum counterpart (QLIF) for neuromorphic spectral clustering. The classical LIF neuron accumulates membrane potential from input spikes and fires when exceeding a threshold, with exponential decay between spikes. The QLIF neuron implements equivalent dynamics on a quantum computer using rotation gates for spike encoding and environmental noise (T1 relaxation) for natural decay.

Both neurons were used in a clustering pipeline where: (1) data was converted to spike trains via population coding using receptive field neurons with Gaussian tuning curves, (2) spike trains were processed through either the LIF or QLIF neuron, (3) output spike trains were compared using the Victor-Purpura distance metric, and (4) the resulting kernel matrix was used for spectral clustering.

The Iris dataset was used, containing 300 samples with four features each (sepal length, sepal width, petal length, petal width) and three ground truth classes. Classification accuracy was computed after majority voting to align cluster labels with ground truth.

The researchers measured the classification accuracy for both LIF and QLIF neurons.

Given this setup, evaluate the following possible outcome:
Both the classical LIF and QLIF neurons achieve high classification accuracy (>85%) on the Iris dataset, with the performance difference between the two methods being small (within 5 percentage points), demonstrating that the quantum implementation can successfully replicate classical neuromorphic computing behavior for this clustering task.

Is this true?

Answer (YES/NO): YES